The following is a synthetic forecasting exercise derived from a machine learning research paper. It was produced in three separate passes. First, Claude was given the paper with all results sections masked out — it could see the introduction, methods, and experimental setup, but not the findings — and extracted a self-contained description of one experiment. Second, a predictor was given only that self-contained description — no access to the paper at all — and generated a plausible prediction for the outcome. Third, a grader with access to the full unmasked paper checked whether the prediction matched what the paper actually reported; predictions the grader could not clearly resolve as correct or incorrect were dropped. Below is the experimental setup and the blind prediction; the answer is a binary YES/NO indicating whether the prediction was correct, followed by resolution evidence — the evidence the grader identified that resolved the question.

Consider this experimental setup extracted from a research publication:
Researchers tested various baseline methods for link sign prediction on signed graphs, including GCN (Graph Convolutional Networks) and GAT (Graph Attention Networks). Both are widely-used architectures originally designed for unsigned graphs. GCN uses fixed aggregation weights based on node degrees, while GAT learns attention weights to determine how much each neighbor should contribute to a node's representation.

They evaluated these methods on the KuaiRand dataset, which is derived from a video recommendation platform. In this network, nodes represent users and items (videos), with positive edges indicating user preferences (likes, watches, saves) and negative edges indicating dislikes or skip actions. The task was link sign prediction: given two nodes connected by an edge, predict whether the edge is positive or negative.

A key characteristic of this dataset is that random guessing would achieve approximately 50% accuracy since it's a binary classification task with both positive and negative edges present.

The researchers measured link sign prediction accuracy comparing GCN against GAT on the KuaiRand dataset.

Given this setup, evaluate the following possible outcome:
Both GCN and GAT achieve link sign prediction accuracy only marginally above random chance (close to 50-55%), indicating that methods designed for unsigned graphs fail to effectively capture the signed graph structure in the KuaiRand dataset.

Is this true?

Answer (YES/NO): NO